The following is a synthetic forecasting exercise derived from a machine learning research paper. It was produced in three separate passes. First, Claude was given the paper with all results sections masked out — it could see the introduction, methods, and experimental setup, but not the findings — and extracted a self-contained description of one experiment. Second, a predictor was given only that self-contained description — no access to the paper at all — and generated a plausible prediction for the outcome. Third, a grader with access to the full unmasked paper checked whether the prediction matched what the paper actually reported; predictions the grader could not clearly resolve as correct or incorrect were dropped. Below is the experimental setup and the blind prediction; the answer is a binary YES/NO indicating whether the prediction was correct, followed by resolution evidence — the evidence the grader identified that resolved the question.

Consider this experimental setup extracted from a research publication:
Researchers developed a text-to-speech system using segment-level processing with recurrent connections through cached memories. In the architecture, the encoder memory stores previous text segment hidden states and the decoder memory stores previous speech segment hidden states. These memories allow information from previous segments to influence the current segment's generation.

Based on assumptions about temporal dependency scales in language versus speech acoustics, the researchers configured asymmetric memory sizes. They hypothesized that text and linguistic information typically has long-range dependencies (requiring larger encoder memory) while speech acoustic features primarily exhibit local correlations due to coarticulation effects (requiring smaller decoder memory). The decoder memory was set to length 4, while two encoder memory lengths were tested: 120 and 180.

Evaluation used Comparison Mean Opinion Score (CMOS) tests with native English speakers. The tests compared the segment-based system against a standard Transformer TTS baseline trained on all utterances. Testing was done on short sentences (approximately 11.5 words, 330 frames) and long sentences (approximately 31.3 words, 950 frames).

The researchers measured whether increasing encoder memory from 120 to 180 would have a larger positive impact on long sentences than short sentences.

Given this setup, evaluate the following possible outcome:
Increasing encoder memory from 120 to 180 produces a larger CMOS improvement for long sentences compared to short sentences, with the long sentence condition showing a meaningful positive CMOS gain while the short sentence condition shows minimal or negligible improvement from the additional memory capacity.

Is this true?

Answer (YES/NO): NO